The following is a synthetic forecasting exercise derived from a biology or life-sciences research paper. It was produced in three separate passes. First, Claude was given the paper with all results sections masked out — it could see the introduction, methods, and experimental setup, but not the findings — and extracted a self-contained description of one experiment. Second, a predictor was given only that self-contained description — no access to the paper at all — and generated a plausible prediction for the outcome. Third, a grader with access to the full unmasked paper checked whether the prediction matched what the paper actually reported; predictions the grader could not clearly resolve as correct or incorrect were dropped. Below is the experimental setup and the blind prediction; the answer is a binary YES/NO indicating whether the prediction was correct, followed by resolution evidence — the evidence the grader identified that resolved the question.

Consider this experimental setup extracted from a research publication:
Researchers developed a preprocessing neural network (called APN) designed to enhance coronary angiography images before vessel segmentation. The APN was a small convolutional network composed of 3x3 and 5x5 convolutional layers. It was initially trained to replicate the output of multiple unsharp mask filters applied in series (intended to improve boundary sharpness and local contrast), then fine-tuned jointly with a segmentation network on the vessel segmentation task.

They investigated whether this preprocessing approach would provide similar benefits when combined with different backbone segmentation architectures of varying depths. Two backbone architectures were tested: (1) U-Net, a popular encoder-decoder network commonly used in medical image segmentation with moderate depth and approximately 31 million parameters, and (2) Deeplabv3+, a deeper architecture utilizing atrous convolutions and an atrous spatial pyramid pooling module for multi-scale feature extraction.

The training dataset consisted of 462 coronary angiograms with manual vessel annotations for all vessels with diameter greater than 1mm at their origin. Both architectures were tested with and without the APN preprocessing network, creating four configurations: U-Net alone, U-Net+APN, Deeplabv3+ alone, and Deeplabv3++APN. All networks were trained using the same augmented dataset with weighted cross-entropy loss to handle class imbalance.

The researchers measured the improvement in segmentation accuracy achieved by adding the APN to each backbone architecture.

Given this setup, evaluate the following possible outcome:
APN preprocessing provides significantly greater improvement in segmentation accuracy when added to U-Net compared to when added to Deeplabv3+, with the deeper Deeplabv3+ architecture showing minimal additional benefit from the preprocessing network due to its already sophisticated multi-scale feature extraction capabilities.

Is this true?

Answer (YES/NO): NO